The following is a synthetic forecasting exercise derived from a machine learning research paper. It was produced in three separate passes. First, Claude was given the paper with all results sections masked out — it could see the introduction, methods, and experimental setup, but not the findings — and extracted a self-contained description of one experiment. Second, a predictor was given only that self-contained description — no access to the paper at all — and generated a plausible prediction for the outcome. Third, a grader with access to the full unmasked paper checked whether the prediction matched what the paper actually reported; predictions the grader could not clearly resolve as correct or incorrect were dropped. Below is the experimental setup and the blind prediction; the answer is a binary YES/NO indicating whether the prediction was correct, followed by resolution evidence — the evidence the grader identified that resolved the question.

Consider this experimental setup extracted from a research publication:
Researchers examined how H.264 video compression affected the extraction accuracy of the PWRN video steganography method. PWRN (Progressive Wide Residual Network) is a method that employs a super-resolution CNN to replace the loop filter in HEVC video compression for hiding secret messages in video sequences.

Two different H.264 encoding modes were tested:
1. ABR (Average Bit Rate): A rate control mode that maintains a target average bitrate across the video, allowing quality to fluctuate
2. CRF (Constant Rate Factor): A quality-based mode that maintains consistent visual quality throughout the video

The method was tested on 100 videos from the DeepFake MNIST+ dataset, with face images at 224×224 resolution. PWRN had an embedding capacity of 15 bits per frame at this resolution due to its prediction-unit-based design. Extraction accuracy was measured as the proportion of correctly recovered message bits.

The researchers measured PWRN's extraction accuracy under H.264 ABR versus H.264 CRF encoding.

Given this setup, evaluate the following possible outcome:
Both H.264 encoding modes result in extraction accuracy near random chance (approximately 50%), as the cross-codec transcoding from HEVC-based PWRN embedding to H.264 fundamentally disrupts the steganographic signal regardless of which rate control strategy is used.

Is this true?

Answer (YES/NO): NO